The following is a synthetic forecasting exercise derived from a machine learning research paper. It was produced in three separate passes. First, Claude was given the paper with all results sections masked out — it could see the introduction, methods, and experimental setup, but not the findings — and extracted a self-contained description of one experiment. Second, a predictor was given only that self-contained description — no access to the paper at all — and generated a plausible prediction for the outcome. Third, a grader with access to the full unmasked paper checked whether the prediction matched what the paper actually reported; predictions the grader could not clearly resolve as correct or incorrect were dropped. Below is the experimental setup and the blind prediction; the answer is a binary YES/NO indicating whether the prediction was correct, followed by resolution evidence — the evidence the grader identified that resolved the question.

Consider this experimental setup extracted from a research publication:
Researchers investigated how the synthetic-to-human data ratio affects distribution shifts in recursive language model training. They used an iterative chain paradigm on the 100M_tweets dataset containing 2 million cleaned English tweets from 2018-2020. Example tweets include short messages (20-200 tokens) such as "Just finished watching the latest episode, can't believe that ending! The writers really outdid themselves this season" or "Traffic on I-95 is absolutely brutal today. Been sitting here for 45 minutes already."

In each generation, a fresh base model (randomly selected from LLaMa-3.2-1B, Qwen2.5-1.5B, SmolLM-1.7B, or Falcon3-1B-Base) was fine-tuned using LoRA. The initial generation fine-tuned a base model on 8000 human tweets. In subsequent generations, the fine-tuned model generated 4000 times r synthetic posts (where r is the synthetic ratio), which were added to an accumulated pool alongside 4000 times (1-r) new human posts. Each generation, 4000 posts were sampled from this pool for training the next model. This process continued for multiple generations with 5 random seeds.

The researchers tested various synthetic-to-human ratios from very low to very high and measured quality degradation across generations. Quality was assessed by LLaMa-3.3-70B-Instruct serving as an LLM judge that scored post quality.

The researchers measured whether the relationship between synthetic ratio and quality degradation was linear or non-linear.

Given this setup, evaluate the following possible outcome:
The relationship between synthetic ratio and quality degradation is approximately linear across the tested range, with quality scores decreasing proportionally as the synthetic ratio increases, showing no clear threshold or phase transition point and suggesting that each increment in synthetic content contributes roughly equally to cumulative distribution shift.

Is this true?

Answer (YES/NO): NO